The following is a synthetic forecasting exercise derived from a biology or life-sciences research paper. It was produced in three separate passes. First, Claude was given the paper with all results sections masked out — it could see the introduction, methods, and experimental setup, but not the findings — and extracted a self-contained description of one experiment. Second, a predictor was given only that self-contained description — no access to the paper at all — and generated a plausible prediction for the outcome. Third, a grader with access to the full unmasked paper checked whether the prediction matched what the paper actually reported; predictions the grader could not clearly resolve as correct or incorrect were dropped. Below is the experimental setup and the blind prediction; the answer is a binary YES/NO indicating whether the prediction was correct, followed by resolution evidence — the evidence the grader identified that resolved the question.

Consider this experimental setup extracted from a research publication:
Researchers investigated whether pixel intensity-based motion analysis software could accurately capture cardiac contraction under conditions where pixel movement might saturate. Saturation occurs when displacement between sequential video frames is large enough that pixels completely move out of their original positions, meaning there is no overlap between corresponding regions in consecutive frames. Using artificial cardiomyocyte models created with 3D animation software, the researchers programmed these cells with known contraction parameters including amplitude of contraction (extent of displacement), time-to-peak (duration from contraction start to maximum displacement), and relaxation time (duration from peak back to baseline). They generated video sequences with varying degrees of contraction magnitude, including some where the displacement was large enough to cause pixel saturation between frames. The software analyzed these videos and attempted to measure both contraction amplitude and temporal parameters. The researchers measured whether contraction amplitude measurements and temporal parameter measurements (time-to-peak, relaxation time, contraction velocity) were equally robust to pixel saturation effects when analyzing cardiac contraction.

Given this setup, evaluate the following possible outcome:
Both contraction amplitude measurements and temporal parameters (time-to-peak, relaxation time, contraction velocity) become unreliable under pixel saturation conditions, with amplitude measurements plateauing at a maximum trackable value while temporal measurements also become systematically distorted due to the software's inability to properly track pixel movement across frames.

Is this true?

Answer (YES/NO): NO